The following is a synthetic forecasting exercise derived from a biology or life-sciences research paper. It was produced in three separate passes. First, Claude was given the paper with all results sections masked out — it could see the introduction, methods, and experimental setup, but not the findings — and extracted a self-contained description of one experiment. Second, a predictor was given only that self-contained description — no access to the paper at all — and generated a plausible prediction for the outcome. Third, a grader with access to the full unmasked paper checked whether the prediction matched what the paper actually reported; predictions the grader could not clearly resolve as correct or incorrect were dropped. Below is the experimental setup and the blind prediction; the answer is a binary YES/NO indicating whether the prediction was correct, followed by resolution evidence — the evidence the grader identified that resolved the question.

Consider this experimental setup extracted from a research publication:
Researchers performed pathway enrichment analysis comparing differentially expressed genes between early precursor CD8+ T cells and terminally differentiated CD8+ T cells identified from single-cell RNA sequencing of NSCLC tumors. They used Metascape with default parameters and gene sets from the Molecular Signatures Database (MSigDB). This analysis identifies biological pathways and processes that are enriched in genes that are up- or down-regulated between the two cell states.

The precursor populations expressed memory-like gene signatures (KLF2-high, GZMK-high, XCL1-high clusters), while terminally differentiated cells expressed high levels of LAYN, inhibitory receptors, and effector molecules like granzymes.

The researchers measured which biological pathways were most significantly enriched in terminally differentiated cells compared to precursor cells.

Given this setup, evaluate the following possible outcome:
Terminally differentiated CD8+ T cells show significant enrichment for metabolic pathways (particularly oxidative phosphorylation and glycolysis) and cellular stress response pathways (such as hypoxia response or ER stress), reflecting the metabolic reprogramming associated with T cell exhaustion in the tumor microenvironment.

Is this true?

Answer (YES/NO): NO